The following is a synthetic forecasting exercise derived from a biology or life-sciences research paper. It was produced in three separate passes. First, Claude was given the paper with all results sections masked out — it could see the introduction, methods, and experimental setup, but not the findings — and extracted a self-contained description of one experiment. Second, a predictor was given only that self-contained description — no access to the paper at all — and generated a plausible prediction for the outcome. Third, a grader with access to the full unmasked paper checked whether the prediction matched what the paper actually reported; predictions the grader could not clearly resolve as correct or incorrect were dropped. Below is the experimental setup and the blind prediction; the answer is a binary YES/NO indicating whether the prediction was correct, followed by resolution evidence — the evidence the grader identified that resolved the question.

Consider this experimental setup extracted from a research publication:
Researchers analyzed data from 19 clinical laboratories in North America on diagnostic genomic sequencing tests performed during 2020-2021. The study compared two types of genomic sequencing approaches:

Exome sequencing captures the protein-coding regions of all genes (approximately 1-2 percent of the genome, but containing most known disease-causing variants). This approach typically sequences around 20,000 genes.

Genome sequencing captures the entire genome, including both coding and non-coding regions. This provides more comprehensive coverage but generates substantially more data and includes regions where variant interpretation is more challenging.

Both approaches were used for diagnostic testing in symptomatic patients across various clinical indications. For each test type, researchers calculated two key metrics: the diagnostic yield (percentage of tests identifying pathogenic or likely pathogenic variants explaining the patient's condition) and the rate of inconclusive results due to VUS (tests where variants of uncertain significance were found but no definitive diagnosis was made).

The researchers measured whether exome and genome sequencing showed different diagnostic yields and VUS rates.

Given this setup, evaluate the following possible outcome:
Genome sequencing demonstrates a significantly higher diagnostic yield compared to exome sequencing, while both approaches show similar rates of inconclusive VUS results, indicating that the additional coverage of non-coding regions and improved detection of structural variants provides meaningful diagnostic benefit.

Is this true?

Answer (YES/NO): YES